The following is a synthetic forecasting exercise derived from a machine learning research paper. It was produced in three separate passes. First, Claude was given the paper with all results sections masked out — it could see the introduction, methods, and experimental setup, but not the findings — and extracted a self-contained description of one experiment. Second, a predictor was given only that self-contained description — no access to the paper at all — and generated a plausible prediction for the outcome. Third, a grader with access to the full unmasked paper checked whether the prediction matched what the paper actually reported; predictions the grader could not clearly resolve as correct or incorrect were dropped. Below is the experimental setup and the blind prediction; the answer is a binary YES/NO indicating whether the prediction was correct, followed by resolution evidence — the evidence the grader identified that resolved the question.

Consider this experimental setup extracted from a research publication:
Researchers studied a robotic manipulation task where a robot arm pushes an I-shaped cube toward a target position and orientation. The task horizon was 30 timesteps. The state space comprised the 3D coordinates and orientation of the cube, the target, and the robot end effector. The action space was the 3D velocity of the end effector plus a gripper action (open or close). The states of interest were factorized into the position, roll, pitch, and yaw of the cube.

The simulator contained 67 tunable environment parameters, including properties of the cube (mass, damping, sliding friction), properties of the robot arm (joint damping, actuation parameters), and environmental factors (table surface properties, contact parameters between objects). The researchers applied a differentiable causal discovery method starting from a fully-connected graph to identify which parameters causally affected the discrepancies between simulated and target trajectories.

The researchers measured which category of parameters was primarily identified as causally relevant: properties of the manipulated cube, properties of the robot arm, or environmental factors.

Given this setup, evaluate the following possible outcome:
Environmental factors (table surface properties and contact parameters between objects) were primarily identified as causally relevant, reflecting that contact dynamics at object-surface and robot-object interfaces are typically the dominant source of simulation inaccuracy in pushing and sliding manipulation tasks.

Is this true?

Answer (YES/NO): NO